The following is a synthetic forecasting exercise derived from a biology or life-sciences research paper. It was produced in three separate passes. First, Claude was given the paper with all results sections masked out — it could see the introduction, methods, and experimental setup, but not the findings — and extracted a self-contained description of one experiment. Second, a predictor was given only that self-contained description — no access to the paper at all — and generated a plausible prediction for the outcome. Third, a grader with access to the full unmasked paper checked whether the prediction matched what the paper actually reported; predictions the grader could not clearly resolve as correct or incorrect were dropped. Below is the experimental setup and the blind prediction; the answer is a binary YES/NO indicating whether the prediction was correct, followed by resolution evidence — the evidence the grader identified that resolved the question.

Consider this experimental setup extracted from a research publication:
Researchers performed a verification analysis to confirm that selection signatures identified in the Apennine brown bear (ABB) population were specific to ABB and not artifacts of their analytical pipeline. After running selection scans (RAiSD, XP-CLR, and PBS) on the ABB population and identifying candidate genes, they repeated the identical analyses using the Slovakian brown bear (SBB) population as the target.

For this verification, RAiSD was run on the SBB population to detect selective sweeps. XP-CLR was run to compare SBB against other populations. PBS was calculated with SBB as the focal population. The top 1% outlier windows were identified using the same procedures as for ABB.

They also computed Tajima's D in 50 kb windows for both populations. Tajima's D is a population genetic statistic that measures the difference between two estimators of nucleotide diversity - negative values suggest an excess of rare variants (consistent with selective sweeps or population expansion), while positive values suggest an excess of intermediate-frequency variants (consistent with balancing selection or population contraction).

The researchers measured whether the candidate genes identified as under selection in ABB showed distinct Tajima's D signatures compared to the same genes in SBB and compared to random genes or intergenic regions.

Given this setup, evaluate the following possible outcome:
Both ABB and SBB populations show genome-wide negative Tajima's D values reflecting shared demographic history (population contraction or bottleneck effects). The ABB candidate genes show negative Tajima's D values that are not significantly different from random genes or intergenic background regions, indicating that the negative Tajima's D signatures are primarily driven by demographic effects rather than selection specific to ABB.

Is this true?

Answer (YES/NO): NO